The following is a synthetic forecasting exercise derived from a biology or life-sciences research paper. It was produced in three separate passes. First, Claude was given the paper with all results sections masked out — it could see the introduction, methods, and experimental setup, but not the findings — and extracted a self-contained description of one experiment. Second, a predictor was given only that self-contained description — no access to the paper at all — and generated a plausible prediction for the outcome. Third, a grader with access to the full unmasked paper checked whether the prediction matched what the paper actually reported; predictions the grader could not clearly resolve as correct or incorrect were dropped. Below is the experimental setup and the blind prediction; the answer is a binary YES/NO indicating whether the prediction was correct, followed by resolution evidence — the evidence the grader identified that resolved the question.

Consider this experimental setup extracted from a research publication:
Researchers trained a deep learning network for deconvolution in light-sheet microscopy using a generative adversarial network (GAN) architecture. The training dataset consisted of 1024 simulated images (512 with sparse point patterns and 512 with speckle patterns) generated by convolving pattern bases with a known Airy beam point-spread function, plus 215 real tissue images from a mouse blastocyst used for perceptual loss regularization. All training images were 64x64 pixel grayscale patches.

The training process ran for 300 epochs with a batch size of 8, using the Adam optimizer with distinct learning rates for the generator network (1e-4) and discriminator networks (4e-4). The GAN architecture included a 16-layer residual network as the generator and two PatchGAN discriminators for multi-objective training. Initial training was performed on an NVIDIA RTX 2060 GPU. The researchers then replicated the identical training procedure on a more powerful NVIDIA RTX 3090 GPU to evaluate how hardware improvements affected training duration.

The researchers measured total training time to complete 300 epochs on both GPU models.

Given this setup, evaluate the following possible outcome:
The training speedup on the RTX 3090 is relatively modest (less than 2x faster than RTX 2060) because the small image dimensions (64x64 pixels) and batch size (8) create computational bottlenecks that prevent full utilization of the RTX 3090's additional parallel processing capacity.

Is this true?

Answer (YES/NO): NO